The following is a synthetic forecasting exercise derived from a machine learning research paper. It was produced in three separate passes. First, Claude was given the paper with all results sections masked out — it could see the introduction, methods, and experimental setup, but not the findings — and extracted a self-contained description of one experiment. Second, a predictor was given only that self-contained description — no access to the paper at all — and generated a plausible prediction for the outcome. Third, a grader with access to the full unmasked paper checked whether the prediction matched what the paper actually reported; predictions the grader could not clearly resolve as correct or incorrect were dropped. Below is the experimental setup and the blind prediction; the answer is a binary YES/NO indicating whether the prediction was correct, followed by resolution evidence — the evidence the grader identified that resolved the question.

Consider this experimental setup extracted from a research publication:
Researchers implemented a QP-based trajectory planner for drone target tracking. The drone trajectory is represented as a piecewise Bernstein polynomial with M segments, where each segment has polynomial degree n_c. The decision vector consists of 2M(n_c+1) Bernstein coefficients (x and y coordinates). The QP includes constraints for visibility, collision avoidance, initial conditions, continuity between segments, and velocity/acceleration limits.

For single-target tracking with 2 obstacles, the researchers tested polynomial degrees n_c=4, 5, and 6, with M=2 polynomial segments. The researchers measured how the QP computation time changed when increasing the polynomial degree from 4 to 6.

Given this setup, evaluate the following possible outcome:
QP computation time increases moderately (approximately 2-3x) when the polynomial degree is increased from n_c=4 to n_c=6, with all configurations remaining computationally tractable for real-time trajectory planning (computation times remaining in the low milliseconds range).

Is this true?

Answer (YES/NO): YES